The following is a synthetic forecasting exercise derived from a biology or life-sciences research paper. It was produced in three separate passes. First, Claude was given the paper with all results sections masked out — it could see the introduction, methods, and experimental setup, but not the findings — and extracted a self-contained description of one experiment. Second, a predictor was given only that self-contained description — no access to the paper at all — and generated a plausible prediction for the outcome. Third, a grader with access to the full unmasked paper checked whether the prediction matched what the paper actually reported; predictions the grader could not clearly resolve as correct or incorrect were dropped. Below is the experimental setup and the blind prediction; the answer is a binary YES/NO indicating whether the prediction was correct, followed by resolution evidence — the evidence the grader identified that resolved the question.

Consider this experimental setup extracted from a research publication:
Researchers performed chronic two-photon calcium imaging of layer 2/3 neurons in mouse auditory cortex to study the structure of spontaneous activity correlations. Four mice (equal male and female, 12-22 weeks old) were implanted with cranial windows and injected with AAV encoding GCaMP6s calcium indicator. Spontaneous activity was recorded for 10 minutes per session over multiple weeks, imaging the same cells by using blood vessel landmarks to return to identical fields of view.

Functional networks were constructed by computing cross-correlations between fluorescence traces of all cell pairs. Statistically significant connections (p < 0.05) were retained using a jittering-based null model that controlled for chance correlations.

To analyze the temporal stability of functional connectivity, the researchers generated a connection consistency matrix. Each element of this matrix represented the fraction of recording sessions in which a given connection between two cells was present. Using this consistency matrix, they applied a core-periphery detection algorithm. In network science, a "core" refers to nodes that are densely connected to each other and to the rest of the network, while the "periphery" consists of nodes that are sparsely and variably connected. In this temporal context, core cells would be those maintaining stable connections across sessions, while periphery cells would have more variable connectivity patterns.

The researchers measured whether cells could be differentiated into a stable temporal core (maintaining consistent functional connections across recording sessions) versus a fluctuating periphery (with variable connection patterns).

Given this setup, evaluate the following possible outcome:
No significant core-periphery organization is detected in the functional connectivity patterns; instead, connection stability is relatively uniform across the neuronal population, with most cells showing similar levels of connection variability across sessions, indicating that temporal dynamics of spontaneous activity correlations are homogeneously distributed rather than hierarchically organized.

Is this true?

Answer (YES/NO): NO